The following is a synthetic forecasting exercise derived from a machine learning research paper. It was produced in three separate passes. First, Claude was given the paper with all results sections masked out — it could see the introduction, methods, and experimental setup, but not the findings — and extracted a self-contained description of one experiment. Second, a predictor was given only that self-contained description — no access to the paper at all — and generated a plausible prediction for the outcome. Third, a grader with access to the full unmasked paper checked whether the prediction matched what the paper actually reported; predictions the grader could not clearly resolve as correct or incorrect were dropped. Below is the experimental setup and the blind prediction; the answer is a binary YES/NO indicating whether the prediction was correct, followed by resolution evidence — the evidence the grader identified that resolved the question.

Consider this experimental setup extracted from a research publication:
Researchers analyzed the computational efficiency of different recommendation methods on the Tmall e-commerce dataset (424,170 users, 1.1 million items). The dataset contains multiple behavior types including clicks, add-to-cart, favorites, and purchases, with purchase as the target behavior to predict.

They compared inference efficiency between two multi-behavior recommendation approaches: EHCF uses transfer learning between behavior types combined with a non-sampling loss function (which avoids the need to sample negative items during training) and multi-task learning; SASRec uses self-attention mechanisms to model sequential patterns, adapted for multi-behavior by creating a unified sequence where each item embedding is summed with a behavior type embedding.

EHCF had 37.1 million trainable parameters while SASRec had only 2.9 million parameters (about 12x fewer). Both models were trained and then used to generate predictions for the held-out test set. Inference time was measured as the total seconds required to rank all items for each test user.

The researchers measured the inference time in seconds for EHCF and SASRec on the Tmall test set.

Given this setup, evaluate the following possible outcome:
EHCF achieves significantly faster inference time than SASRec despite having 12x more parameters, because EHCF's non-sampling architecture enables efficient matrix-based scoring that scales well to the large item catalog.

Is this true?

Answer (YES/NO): NO